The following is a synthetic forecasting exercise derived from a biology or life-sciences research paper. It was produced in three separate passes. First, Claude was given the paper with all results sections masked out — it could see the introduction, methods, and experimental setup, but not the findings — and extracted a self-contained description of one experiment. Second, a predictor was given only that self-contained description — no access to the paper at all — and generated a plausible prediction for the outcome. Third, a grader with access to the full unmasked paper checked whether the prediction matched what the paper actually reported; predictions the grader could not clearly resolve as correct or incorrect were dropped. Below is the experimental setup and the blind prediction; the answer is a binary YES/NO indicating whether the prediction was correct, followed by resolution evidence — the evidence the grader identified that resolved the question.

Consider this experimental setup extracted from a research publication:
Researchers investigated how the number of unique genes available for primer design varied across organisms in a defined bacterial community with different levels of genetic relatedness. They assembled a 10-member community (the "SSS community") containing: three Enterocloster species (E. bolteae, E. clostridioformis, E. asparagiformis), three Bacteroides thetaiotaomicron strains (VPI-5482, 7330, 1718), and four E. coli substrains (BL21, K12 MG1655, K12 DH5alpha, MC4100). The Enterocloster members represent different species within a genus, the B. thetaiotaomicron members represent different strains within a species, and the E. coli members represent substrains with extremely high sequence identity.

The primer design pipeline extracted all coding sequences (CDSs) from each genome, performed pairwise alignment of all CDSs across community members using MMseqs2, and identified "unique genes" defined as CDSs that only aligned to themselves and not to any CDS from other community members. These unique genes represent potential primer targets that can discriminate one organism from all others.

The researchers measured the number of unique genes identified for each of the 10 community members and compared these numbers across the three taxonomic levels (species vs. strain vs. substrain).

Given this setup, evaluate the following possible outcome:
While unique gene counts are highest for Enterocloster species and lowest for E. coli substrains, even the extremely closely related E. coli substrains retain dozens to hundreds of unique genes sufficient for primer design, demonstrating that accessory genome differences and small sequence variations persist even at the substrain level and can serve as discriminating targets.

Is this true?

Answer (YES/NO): NO